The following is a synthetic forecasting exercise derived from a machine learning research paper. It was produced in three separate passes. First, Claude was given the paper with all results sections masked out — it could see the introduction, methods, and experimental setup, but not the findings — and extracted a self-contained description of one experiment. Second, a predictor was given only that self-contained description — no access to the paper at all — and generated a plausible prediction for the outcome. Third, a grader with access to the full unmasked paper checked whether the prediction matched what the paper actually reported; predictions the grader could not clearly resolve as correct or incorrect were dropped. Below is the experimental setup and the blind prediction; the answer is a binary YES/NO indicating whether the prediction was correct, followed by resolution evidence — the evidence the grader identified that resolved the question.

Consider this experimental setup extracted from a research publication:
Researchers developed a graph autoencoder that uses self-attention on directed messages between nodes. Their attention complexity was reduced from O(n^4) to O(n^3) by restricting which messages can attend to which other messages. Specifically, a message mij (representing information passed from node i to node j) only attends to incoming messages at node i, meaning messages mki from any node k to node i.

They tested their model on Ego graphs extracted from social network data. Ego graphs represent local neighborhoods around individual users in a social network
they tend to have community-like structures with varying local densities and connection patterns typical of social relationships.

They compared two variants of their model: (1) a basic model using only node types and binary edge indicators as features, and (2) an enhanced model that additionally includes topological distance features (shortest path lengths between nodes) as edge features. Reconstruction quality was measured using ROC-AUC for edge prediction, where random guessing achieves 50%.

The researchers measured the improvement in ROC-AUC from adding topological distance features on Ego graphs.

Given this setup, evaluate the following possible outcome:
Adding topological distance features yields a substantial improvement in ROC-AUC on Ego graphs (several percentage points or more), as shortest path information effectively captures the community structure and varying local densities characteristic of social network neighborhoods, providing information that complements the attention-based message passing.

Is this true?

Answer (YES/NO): NO